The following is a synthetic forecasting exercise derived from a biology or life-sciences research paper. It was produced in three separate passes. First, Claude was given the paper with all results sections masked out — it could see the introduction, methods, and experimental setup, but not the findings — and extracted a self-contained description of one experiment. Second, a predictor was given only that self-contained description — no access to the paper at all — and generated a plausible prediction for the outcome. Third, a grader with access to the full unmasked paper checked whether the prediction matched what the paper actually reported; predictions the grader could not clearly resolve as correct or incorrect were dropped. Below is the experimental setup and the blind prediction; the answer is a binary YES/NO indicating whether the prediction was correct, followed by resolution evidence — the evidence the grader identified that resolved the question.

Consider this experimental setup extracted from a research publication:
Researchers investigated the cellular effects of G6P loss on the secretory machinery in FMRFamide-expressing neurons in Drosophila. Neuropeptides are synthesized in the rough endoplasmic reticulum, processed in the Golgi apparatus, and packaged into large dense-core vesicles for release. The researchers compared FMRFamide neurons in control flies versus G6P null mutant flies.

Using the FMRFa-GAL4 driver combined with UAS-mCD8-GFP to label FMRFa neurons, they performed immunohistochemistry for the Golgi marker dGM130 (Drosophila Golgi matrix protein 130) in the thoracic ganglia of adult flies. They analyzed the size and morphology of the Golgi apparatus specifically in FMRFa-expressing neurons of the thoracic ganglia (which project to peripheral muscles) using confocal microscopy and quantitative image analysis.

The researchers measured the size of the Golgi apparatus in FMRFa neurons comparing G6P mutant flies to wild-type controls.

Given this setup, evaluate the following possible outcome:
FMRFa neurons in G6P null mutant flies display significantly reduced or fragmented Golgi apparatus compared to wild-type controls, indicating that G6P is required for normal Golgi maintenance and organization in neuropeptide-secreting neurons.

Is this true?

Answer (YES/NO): YES